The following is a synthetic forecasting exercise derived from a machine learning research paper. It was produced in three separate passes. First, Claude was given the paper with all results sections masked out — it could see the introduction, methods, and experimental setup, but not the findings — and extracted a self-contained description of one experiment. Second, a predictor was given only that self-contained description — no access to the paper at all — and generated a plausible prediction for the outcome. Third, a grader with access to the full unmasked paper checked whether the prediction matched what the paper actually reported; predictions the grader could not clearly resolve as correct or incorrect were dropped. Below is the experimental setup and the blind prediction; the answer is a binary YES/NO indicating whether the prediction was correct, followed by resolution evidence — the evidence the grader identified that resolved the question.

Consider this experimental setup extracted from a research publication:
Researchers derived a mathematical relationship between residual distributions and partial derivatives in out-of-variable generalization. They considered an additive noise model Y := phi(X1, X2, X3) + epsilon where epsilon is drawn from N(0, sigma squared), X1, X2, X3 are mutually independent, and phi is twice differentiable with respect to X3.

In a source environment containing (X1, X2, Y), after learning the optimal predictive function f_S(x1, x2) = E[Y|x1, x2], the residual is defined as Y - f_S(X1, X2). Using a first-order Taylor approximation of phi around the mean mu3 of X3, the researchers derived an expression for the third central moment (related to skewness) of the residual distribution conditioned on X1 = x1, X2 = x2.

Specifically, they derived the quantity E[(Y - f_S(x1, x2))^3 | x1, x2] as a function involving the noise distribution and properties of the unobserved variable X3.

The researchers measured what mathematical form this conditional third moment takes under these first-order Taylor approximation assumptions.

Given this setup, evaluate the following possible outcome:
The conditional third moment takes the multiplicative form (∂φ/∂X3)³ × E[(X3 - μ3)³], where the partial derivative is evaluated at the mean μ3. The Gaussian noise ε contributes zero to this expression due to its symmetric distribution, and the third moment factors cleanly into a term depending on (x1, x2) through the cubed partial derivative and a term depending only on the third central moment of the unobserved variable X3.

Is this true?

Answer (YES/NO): YES